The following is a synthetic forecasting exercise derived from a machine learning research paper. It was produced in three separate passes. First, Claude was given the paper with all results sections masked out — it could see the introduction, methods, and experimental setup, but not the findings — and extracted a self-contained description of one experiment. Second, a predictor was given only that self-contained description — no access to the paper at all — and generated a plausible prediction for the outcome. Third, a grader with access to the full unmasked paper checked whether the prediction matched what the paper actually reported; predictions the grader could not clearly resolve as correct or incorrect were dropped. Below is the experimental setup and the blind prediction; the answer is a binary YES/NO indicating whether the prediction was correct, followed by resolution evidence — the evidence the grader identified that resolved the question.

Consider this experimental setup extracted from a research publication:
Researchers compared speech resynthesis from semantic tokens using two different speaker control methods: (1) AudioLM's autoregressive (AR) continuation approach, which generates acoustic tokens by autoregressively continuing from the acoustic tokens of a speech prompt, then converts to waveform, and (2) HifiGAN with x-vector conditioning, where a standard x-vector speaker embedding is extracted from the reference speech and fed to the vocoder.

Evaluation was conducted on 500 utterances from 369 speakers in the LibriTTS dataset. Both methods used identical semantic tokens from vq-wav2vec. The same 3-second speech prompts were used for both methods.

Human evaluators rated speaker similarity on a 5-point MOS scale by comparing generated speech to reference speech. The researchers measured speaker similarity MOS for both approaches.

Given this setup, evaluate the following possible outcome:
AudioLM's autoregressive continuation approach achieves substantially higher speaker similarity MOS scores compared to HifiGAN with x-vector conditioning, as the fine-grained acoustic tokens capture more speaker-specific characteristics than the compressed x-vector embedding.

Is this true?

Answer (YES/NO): NO